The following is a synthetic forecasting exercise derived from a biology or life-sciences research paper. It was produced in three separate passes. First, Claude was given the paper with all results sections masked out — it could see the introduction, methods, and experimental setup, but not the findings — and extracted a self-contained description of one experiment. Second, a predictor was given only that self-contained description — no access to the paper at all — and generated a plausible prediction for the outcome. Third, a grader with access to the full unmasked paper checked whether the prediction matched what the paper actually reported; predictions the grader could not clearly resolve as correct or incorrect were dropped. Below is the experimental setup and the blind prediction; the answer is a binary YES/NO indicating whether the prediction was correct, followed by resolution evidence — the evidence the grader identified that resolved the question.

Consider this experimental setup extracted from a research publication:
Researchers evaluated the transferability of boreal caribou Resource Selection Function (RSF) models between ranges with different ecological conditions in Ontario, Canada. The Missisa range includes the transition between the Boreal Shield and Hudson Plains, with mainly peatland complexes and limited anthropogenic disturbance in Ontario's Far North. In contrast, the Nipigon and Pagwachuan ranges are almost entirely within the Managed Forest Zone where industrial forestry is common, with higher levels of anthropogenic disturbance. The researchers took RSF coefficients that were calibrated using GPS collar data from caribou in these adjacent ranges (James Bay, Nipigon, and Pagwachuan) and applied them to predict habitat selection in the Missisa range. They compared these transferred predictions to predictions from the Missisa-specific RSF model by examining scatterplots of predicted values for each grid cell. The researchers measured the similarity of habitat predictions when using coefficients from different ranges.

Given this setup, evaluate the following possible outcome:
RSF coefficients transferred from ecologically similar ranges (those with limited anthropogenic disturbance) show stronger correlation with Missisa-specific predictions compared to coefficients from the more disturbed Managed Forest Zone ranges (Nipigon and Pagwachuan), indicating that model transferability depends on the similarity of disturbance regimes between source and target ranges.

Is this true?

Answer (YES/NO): YES